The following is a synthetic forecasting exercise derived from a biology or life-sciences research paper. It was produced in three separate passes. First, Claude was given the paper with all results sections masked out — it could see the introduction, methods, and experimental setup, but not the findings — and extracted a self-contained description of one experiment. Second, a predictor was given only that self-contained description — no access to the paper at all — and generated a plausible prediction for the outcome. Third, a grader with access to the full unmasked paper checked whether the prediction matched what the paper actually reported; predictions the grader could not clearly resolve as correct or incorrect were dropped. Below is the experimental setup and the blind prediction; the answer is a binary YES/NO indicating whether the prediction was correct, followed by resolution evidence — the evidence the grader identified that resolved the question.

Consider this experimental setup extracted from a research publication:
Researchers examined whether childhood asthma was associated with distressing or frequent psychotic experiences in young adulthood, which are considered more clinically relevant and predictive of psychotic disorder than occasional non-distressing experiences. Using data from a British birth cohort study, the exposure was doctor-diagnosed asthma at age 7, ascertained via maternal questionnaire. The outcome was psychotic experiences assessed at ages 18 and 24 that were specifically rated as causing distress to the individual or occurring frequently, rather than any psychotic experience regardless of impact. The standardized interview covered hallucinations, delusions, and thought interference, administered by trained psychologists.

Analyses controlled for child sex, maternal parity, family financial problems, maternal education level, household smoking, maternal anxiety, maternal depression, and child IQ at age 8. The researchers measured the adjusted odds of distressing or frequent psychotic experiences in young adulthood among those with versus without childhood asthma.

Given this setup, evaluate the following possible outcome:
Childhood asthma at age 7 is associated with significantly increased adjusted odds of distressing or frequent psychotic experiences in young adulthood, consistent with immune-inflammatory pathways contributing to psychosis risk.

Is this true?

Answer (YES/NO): NO